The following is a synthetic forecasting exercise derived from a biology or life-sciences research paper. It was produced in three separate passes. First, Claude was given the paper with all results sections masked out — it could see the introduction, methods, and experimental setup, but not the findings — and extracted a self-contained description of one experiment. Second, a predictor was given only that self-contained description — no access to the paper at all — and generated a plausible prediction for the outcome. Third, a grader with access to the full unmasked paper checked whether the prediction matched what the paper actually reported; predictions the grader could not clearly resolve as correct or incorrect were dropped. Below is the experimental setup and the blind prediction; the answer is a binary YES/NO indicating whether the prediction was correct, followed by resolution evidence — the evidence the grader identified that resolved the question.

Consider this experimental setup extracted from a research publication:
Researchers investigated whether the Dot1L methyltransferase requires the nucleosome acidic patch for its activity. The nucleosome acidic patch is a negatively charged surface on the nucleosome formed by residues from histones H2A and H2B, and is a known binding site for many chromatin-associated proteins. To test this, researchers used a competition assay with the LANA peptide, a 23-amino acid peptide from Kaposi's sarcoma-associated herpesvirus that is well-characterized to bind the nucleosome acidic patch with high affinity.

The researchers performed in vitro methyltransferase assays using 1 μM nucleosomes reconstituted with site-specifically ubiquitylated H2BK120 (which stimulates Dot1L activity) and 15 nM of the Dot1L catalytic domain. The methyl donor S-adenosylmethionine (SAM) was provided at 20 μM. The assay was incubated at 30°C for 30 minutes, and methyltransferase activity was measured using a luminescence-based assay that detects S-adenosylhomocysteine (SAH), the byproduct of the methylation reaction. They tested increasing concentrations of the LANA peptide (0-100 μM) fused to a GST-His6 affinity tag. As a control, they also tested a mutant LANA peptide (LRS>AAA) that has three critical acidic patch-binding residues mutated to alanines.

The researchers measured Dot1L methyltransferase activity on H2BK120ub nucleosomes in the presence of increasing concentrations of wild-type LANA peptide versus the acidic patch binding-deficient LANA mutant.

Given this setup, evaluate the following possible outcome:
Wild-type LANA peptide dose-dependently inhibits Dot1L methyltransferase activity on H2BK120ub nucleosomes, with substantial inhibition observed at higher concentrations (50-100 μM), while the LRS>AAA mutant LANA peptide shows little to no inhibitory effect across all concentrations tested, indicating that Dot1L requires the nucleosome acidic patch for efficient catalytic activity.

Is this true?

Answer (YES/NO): NO